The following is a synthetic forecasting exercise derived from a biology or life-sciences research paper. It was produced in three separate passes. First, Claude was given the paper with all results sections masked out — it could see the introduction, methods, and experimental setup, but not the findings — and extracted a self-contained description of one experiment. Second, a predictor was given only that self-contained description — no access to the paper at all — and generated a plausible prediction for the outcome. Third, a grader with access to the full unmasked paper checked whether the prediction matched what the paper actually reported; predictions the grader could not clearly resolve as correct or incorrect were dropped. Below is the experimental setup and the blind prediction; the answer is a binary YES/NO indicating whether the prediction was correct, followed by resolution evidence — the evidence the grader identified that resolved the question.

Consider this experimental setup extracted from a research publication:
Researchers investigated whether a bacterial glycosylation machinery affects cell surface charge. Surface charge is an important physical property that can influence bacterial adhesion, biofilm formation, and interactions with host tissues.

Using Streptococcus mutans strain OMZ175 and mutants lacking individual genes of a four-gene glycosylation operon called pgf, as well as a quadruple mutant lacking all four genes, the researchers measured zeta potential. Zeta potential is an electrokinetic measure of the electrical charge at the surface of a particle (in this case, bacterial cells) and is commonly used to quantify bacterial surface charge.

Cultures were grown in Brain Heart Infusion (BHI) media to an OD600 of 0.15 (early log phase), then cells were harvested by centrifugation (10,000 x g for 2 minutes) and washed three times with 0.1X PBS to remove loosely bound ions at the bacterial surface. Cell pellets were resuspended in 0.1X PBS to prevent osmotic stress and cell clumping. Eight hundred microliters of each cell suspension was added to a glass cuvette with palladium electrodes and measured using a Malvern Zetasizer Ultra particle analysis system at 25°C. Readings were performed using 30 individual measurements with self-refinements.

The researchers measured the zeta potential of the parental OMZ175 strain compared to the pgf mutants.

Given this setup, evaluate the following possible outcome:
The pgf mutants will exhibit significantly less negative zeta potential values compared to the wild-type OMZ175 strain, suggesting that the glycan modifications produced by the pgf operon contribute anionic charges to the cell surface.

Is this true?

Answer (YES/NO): NO